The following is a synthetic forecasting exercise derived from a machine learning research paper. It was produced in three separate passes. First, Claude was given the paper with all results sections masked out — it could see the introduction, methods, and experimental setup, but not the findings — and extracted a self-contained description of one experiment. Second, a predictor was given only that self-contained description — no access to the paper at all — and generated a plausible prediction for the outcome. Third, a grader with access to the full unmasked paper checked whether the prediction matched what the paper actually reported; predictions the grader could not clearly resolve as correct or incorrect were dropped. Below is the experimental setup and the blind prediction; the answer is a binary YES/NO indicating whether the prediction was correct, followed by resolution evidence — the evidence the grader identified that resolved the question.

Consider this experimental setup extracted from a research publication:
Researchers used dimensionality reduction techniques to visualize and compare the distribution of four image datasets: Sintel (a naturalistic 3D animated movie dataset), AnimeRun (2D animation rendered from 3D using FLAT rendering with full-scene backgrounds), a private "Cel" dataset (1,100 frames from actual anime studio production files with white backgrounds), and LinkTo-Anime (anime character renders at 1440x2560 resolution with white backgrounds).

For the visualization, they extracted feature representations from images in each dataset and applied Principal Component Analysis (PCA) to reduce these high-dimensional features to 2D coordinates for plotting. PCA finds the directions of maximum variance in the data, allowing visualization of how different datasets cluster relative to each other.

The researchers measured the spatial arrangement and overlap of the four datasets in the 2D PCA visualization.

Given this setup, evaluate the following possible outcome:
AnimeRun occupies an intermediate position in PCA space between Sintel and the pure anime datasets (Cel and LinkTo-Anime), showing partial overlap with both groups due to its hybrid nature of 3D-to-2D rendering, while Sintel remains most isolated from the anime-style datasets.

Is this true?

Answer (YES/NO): NO